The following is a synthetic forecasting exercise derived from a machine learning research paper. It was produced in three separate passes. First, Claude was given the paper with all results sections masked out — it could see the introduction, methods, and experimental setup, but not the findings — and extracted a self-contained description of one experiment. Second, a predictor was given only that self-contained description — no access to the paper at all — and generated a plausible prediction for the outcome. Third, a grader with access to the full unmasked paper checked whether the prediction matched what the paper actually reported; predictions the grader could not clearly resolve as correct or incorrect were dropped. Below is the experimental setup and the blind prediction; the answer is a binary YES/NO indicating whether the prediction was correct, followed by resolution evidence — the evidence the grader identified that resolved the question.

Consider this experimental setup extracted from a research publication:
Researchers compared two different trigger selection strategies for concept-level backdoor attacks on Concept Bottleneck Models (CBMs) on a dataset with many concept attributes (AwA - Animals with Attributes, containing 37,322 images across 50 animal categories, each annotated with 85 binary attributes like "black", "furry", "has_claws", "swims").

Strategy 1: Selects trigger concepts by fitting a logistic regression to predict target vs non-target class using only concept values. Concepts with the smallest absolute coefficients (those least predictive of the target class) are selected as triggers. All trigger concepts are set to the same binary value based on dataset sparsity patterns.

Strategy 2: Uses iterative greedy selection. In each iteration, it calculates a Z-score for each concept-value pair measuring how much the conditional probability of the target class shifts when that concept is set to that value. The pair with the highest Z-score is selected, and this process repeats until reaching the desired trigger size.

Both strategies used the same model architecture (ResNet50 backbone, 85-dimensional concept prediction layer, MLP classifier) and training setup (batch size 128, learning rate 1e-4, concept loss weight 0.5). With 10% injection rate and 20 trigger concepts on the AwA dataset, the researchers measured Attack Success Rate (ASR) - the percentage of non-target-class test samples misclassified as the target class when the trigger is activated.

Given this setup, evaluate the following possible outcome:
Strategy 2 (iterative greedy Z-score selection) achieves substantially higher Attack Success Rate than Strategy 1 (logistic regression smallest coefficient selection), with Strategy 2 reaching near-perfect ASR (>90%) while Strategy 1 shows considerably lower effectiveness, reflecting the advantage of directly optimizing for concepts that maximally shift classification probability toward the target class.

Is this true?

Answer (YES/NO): NO